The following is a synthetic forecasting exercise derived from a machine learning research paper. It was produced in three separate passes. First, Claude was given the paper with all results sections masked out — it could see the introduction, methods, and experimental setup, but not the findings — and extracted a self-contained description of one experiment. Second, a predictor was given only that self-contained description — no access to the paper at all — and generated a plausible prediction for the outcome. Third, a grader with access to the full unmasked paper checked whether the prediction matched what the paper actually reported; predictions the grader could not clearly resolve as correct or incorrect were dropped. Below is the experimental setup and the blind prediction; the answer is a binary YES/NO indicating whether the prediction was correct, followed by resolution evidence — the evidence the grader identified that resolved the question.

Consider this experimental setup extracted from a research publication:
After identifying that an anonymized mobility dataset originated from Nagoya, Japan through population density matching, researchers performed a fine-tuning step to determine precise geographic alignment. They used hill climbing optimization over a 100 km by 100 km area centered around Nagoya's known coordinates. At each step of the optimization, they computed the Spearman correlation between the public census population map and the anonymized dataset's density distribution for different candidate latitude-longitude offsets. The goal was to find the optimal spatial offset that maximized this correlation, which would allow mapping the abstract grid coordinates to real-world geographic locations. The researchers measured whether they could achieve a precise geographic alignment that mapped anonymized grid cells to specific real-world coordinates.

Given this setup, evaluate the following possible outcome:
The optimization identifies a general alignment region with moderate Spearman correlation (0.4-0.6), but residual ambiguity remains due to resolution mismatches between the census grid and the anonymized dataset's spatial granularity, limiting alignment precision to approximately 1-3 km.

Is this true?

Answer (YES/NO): NO